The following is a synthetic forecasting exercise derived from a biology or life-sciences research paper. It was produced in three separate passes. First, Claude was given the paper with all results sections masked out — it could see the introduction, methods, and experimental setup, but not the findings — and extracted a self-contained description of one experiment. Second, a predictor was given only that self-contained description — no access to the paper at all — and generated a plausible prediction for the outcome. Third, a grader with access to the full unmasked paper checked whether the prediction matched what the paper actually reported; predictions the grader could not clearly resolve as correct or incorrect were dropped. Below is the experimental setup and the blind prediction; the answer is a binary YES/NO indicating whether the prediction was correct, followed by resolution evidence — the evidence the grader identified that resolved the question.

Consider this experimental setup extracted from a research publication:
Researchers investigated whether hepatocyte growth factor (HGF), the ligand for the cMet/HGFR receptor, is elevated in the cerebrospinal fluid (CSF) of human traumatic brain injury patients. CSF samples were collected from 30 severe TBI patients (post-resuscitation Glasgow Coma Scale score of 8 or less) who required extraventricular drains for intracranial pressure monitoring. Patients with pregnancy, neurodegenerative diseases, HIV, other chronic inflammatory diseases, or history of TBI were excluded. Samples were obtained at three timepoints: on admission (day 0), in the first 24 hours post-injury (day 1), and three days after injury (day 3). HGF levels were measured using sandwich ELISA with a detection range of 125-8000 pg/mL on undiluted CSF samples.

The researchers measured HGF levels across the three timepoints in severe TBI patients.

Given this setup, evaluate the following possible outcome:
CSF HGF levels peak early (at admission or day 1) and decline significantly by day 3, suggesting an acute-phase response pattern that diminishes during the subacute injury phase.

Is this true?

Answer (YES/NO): YES